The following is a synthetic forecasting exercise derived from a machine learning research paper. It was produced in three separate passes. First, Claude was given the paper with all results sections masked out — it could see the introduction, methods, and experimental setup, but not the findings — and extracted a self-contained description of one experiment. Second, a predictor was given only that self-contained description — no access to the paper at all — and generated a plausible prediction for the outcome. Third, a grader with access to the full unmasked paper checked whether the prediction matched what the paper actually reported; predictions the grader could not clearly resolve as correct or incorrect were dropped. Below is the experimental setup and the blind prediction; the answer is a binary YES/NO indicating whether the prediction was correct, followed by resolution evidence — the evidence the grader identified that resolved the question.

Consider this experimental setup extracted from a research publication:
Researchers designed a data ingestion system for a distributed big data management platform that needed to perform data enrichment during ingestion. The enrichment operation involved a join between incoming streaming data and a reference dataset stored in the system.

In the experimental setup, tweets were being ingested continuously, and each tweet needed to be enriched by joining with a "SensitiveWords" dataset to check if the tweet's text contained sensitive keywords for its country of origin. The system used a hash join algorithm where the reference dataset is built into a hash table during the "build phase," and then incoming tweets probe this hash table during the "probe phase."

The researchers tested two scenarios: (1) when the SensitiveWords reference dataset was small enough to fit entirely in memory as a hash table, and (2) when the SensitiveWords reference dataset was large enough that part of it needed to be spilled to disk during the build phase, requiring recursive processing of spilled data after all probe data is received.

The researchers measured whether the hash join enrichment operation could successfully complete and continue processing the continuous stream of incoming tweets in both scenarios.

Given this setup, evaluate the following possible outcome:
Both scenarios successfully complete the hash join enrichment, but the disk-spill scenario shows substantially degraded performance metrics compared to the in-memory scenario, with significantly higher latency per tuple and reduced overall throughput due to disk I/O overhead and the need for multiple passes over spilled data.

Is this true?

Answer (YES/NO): NO